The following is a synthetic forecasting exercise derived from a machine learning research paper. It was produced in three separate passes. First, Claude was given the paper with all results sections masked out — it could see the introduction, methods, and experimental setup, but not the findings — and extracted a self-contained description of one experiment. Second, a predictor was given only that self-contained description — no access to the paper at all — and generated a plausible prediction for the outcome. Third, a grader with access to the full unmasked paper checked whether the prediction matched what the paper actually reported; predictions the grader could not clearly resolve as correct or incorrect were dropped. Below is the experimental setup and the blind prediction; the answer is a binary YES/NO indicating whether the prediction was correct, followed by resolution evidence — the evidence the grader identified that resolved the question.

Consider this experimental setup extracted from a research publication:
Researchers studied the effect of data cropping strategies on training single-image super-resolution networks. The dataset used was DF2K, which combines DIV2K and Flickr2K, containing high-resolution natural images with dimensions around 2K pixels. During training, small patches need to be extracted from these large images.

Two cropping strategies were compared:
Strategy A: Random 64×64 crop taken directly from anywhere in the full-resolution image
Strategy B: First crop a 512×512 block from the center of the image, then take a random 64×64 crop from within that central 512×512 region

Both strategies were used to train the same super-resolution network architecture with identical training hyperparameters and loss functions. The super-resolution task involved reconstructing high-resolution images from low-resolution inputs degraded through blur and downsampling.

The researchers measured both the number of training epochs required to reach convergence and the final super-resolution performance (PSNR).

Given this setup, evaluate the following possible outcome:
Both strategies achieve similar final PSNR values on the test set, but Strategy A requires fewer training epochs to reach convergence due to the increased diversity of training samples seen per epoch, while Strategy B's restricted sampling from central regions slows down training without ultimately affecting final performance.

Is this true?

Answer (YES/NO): NO